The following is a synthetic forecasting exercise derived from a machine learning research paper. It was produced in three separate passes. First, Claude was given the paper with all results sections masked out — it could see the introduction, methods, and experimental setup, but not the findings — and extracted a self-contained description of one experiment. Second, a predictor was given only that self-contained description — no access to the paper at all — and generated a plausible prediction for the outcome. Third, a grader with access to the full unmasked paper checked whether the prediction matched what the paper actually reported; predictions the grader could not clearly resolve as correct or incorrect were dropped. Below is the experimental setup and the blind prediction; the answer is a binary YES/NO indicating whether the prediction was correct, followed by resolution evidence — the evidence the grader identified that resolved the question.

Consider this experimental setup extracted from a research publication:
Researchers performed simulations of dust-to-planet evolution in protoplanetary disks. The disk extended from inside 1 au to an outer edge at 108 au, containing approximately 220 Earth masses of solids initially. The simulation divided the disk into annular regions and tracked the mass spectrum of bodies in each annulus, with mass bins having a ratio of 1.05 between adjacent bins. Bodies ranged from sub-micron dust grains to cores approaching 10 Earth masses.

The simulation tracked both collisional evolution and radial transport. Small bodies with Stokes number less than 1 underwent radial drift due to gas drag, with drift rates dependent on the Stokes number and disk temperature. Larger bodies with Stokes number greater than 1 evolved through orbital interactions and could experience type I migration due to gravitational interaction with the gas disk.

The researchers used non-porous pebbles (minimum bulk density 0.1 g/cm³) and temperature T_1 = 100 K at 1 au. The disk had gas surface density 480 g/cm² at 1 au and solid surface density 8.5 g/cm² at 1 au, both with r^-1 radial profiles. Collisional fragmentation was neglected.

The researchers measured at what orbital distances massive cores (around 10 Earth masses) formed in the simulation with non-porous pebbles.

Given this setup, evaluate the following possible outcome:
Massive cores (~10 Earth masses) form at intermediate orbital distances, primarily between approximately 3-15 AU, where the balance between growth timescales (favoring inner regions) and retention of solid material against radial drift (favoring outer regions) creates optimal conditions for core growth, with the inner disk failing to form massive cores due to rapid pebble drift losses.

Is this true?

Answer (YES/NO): YES